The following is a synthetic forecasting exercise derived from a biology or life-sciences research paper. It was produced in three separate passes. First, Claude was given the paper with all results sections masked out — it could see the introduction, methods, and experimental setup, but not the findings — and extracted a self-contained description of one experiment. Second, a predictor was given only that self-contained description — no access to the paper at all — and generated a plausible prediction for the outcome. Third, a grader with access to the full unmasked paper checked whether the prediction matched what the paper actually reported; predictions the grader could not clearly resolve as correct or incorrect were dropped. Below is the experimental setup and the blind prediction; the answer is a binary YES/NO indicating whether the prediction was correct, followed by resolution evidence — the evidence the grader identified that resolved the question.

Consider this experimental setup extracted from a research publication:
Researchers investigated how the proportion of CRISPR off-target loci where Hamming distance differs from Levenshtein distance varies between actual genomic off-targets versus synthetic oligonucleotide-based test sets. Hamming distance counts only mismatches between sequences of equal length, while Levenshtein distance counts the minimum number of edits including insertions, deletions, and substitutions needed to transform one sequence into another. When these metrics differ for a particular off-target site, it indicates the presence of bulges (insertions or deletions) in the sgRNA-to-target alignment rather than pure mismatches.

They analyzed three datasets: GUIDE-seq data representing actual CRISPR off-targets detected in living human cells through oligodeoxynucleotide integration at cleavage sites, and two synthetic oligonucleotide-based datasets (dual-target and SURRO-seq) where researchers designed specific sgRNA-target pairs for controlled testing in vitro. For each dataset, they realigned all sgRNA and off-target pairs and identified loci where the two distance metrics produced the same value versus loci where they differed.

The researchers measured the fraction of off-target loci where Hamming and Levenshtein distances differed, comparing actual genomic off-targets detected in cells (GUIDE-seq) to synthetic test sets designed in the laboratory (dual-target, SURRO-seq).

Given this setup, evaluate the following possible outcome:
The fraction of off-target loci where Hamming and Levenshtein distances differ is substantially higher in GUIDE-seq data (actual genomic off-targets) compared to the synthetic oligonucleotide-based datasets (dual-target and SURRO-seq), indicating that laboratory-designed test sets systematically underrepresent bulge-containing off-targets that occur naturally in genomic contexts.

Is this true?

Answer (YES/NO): YES